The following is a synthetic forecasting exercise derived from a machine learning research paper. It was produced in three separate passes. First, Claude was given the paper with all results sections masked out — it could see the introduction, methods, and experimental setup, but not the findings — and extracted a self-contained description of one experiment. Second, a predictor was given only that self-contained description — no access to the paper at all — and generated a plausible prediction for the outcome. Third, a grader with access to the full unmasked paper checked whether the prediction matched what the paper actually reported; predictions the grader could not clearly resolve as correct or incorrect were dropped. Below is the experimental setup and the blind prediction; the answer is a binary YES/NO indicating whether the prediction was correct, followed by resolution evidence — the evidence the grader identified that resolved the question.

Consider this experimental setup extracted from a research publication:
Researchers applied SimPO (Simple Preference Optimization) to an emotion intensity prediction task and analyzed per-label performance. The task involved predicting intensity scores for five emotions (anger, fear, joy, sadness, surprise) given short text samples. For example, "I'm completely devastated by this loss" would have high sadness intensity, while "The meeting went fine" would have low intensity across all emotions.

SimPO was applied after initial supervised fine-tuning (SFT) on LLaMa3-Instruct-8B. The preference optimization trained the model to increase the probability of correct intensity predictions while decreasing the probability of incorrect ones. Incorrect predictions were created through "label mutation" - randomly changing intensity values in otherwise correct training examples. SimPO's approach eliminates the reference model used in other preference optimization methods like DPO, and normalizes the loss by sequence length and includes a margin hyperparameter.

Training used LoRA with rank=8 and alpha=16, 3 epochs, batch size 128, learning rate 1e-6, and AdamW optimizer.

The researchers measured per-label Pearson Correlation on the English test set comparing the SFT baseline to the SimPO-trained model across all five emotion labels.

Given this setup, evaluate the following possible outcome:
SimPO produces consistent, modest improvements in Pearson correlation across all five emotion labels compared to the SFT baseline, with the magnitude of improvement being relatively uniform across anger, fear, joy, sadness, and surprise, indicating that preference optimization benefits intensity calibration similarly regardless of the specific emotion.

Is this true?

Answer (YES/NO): NO